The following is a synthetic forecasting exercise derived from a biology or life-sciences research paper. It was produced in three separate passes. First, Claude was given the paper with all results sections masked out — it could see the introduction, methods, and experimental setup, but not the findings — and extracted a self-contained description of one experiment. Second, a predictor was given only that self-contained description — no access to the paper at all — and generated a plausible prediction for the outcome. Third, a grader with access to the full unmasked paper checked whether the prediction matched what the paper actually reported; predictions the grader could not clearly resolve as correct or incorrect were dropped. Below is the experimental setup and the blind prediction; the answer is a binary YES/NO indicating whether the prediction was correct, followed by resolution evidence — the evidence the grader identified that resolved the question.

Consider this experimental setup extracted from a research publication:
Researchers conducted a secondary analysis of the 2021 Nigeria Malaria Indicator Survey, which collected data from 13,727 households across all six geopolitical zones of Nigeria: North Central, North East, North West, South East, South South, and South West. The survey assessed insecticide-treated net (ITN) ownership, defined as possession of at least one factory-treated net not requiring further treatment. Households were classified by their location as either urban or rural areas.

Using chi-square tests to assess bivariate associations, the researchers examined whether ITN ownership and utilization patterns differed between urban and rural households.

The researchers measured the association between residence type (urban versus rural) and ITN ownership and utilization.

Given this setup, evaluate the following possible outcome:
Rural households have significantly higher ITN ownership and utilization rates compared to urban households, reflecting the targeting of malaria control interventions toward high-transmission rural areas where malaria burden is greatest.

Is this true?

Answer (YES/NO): YES